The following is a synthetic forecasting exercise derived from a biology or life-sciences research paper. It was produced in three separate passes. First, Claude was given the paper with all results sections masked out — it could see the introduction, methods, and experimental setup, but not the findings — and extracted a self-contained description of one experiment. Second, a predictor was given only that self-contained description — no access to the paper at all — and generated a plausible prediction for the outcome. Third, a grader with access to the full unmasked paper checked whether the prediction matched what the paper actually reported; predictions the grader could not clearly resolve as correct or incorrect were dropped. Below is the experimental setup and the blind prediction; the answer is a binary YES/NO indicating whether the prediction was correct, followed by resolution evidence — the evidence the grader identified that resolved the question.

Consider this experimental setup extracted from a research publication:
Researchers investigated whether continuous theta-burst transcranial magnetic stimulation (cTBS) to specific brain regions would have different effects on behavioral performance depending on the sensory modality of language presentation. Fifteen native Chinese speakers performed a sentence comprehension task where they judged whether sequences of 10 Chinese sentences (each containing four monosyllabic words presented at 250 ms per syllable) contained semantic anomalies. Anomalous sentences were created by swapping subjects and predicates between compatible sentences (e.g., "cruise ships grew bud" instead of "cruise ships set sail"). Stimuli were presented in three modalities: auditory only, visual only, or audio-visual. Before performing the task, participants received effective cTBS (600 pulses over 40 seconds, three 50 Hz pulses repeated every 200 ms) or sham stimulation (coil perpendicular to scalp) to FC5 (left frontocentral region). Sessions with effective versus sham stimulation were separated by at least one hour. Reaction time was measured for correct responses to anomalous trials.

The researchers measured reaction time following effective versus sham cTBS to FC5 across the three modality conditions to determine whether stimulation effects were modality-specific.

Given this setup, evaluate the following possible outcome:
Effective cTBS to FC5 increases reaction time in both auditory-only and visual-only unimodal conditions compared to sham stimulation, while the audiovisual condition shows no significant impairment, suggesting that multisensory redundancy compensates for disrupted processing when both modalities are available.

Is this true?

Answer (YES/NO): NO